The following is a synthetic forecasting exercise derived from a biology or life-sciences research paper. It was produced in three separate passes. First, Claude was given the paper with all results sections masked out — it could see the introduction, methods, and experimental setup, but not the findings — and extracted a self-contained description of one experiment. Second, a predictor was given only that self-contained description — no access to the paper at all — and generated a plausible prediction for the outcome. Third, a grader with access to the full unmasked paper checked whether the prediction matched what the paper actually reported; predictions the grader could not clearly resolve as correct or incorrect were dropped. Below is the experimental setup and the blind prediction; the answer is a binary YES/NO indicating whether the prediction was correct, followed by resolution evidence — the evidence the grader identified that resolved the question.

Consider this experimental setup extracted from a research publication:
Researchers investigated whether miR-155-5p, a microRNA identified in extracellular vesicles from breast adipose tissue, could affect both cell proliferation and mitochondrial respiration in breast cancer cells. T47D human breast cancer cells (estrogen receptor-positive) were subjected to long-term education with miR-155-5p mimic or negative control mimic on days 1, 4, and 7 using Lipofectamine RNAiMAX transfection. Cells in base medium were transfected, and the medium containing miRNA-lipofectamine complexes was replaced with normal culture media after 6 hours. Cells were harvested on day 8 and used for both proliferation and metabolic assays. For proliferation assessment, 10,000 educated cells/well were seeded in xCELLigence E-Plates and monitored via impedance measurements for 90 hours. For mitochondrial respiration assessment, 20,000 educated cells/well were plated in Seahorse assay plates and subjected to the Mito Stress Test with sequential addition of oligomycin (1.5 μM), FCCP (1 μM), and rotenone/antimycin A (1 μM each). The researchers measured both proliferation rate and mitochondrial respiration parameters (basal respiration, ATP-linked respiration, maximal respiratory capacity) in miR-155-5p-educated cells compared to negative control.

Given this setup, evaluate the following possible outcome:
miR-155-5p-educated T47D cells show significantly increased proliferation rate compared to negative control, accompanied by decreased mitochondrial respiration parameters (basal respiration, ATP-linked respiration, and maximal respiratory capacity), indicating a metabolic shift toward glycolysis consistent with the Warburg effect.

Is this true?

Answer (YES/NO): NO